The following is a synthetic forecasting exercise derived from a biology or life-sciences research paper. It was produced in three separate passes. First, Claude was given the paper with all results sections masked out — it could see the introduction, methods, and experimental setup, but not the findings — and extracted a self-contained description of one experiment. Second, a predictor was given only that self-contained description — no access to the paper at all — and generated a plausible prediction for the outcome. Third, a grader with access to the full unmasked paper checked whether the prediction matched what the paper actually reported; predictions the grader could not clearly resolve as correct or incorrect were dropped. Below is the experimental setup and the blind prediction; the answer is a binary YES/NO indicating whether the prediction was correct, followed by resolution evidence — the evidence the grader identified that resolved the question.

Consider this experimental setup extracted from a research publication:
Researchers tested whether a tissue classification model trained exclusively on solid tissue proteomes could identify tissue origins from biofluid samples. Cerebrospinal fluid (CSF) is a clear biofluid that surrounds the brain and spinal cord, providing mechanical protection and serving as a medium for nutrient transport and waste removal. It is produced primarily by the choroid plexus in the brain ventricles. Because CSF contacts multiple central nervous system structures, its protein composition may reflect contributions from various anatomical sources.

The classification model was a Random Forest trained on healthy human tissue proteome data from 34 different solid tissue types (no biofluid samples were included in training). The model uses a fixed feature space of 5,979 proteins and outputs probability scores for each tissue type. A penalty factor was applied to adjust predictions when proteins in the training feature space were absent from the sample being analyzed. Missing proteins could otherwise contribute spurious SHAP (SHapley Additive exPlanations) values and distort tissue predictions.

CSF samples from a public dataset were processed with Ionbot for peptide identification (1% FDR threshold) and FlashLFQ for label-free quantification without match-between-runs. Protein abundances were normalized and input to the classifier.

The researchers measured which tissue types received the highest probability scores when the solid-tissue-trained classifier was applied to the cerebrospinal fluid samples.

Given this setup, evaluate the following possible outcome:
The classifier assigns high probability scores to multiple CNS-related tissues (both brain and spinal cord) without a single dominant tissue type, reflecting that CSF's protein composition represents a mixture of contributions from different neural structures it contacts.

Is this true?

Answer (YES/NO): NO